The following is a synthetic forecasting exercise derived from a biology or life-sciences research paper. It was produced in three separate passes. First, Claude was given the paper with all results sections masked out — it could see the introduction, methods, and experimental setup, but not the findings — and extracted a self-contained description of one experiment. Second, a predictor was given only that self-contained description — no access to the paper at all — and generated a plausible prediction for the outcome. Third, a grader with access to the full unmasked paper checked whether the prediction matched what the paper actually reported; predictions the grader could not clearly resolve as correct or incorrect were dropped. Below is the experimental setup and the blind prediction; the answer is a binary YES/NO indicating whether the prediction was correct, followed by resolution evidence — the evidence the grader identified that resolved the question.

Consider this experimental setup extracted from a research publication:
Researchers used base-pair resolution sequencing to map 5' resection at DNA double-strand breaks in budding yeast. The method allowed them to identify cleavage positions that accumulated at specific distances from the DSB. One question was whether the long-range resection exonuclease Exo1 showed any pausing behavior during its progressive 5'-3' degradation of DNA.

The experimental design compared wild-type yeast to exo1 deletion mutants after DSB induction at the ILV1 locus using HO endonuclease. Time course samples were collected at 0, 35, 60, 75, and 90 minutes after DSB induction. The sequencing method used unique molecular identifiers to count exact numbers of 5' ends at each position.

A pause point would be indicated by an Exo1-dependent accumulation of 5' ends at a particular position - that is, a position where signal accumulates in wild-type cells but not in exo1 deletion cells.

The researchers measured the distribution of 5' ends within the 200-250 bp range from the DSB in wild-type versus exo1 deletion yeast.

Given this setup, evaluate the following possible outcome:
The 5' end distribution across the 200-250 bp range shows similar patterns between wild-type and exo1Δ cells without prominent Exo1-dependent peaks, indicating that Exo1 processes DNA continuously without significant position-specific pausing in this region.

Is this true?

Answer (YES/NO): NO